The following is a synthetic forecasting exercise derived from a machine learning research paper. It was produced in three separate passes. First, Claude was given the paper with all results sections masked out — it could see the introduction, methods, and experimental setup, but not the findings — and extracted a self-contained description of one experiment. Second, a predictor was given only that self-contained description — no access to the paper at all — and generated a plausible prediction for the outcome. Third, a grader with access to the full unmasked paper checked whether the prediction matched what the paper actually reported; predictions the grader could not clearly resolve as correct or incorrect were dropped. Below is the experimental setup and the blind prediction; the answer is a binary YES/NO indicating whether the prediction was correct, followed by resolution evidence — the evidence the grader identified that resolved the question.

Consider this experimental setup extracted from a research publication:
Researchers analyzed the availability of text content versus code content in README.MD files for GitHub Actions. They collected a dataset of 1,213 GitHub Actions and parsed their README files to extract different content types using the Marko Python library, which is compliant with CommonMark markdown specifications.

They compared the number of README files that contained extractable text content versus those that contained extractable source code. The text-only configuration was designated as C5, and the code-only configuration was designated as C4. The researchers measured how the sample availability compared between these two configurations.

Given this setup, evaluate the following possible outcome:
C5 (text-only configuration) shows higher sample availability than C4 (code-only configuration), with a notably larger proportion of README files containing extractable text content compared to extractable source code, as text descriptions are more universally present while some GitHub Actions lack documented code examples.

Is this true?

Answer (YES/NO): YES